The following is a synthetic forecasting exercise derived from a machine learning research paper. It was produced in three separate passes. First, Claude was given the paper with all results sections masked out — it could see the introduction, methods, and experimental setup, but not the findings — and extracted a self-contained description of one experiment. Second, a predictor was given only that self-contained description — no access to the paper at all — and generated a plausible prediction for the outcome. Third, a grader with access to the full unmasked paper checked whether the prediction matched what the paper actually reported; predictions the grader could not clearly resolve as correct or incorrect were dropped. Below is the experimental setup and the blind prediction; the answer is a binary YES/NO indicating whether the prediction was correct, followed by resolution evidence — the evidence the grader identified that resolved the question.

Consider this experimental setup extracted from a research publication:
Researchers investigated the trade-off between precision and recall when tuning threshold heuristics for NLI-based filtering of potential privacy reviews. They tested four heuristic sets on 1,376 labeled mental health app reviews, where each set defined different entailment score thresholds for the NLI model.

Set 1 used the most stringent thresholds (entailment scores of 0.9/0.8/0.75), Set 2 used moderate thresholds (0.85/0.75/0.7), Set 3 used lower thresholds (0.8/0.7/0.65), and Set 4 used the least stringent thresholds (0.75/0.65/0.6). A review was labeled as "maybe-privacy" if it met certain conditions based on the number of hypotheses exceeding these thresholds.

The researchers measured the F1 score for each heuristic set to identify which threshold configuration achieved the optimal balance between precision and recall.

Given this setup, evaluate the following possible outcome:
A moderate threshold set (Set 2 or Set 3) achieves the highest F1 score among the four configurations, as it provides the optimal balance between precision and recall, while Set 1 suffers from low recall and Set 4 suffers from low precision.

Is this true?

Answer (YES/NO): YES